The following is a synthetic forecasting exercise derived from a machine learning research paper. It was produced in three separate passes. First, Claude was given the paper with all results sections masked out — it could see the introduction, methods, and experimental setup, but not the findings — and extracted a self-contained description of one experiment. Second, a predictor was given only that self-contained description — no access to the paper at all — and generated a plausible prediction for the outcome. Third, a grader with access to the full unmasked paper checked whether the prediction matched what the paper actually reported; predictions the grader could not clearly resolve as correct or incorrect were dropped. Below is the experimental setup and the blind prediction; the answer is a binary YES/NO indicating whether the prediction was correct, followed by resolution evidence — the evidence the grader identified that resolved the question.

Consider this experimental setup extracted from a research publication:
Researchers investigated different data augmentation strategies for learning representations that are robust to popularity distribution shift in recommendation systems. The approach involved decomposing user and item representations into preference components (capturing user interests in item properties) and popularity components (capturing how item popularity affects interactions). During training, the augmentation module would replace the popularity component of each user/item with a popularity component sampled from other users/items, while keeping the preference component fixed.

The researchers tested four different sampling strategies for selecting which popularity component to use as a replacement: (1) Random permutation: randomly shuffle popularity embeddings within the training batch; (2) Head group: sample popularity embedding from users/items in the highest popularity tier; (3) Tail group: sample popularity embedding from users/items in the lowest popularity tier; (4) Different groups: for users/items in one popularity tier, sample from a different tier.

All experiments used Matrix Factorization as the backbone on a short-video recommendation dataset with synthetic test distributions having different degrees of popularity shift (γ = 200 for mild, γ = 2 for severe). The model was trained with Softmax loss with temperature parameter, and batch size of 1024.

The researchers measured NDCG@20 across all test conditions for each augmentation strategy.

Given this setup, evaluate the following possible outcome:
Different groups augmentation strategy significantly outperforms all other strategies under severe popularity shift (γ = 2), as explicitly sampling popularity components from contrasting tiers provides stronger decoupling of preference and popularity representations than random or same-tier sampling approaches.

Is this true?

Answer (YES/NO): NO